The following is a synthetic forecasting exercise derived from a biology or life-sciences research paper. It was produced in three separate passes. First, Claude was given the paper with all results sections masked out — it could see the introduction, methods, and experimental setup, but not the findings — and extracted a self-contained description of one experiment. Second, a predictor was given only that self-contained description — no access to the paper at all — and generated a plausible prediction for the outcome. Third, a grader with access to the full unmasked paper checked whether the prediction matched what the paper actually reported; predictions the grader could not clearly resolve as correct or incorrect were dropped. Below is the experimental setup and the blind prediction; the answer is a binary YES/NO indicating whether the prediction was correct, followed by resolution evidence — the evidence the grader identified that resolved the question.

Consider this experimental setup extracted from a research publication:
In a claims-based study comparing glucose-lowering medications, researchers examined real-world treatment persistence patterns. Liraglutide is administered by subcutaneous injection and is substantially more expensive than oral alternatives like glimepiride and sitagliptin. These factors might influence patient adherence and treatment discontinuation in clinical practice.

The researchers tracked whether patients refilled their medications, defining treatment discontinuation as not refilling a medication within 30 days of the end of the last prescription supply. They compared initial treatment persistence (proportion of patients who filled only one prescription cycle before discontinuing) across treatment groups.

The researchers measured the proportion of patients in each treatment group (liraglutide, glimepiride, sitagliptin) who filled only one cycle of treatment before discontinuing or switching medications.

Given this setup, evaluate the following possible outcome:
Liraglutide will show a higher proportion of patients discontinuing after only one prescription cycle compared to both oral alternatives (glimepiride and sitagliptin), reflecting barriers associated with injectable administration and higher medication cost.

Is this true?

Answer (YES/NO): YES